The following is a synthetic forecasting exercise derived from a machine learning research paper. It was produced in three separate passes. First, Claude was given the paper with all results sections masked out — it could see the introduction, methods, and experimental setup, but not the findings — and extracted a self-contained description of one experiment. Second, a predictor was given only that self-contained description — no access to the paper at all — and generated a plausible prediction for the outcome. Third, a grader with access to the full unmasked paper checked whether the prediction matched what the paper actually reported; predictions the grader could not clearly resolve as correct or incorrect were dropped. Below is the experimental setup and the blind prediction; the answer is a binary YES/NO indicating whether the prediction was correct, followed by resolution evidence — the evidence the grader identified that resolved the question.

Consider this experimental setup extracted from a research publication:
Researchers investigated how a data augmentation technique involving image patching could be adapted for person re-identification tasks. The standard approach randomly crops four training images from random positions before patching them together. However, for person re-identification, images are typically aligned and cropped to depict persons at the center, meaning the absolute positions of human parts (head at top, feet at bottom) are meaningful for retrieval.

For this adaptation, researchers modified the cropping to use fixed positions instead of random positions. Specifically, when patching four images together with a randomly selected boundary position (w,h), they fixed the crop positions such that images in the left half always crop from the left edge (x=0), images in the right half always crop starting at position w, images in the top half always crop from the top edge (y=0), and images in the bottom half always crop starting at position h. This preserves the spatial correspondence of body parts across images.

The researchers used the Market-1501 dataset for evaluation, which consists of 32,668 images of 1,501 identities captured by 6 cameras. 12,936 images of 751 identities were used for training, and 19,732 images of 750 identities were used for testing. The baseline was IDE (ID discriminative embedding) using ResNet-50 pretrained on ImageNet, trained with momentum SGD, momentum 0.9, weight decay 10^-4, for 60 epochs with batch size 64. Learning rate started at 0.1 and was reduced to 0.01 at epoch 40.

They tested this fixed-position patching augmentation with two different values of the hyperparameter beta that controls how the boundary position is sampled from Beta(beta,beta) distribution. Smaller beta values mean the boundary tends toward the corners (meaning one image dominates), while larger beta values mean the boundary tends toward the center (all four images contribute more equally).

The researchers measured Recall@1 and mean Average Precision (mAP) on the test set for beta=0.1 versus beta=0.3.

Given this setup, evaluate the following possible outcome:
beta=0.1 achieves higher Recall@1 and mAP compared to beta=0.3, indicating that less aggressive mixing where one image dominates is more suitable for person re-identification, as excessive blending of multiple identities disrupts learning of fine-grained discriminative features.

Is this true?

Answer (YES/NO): YES